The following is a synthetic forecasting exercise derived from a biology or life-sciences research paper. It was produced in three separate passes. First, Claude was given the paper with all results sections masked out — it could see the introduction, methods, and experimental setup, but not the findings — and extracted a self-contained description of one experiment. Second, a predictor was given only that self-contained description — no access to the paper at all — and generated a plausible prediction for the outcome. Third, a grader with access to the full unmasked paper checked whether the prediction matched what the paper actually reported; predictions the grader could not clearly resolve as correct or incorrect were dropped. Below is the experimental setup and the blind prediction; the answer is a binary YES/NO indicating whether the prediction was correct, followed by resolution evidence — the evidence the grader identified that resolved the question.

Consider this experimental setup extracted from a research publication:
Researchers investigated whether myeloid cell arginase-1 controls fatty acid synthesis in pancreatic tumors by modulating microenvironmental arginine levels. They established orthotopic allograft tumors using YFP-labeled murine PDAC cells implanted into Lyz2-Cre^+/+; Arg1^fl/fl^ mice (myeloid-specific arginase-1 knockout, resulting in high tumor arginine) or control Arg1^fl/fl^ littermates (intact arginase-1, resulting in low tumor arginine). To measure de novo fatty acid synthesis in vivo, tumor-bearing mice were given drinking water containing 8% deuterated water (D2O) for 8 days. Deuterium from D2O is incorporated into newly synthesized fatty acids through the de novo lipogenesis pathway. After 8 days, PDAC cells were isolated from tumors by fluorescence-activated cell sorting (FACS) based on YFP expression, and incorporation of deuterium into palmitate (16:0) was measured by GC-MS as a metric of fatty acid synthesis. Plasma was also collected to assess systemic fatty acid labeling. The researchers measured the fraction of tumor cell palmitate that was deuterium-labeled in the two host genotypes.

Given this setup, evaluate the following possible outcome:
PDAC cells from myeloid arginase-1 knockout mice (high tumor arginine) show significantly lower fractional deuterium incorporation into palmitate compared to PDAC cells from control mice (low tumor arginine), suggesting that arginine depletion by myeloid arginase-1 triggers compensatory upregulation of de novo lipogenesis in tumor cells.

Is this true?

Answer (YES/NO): NO